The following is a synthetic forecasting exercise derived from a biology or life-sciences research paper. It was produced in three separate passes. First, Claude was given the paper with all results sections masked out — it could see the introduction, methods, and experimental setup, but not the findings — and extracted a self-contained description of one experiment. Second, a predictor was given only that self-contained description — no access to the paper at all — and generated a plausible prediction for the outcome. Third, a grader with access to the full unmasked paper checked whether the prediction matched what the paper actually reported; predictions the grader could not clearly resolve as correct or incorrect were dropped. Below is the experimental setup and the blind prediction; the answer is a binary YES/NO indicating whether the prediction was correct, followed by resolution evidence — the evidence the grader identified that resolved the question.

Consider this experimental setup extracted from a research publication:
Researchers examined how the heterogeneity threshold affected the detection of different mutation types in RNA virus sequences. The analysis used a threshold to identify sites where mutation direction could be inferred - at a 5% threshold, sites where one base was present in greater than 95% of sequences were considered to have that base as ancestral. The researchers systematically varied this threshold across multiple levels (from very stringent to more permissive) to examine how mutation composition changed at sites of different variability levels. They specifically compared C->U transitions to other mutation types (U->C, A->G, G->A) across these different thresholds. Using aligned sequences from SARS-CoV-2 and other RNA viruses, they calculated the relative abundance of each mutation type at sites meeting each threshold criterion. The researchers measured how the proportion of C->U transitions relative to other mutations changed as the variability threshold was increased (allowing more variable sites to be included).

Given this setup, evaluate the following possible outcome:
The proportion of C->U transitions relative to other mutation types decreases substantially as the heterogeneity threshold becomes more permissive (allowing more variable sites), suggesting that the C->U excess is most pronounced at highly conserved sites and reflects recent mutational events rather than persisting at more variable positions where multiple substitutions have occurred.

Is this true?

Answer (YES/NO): YES